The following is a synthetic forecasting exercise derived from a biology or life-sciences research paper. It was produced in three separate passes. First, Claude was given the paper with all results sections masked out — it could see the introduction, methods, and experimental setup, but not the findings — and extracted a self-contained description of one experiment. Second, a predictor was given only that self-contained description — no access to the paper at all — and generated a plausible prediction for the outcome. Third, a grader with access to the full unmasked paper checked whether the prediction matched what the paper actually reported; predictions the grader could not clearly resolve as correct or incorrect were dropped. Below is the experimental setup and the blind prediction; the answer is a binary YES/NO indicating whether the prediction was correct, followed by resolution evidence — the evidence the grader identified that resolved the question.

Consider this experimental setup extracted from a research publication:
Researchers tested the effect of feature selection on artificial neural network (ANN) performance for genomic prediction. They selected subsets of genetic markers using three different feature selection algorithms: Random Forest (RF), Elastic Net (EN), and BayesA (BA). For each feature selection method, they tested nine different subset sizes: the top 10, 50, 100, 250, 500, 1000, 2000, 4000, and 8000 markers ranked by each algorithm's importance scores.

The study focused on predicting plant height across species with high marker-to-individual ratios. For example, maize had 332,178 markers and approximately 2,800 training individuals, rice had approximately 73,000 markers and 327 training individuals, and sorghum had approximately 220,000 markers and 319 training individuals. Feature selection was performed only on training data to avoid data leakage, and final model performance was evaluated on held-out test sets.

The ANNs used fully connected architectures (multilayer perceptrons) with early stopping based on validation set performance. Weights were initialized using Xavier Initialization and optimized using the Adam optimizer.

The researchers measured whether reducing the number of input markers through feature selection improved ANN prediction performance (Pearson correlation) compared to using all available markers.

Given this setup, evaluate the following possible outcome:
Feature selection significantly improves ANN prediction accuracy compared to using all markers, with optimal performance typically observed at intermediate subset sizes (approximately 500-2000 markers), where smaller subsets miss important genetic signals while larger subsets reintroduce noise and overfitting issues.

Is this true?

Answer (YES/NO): NO